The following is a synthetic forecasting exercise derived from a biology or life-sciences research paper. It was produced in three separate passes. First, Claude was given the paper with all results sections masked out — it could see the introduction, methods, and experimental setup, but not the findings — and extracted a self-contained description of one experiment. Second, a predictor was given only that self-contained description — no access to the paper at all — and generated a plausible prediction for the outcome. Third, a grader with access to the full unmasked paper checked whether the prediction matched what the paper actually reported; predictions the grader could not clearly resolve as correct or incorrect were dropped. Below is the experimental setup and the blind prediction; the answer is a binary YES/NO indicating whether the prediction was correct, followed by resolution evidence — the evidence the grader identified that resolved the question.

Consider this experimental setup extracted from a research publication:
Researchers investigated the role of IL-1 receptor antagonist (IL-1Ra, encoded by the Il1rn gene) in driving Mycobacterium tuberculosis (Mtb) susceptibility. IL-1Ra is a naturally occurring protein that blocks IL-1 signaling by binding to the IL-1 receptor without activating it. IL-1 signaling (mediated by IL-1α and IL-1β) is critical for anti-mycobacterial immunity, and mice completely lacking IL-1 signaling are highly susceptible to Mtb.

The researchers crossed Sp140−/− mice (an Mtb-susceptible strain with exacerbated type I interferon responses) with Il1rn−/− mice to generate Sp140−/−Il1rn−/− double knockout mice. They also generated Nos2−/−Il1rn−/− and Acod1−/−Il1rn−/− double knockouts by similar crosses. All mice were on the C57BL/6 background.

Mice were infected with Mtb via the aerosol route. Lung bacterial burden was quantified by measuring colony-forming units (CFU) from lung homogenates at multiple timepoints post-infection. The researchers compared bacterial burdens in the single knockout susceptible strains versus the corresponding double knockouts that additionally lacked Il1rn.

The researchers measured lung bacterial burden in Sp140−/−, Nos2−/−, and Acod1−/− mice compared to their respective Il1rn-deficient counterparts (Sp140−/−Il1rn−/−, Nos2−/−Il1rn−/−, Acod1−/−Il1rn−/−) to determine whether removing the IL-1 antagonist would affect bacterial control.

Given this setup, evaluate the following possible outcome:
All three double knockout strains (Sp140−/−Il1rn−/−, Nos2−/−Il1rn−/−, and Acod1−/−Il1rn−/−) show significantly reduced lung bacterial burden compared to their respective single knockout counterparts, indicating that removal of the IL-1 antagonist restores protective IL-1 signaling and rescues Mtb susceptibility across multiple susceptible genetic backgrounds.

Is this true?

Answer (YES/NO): YES